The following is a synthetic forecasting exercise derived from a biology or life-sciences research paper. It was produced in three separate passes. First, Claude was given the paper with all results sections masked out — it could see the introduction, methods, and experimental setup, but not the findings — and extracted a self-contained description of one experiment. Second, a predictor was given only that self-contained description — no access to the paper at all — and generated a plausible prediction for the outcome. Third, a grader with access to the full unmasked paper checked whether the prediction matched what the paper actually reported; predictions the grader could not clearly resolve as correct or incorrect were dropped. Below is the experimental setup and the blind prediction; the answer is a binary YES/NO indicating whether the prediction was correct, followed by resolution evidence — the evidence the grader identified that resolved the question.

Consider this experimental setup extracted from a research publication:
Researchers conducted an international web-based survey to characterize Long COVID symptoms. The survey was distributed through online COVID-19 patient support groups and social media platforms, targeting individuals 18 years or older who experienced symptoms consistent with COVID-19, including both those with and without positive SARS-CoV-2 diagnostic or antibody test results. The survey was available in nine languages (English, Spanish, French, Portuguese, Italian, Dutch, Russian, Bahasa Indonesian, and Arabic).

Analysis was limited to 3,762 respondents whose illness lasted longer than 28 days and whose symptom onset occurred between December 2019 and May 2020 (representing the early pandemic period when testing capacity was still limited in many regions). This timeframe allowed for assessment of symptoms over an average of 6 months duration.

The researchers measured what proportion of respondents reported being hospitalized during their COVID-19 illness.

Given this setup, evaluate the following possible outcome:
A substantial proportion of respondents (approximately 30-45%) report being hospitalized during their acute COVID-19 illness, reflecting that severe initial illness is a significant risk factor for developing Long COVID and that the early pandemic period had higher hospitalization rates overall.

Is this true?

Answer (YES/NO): NO